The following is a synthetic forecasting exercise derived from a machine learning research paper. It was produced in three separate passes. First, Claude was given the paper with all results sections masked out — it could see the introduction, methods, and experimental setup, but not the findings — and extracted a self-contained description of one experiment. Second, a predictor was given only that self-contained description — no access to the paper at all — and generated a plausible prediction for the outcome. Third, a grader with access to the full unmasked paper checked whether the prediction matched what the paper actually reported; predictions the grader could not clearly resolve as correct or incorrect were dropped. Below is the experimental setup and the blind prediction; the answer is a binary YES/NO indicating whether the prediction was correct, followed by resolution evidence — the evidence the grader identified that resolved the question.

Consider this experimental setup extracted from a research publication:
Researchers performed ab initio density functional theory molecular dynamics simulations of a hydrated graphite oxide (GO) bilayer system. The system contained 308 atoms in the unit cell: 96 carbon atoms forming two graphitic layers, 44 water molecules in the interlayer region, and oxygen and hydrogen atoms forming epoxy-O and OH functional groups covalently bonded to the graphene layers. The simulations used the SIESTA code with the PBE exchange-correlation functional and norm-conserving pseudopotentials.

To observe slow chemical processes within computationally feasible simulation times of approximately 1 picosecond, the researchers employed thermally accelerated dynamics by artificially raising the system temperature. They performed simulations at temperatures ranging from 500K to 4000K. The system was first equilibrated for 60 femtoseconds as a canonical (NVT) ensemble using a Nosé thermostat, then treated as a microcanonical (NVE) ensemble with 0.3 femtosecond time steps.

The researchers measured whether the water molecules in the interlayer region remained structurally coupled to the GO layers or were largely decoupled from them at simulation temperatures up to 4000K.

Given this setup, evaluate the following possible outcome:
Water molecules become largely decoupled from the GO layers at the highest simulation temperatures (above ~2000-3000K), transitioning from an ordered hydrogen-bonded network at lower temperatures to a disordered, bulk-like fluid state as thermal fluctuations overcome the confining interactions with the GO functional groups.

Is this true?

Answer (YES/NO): NO